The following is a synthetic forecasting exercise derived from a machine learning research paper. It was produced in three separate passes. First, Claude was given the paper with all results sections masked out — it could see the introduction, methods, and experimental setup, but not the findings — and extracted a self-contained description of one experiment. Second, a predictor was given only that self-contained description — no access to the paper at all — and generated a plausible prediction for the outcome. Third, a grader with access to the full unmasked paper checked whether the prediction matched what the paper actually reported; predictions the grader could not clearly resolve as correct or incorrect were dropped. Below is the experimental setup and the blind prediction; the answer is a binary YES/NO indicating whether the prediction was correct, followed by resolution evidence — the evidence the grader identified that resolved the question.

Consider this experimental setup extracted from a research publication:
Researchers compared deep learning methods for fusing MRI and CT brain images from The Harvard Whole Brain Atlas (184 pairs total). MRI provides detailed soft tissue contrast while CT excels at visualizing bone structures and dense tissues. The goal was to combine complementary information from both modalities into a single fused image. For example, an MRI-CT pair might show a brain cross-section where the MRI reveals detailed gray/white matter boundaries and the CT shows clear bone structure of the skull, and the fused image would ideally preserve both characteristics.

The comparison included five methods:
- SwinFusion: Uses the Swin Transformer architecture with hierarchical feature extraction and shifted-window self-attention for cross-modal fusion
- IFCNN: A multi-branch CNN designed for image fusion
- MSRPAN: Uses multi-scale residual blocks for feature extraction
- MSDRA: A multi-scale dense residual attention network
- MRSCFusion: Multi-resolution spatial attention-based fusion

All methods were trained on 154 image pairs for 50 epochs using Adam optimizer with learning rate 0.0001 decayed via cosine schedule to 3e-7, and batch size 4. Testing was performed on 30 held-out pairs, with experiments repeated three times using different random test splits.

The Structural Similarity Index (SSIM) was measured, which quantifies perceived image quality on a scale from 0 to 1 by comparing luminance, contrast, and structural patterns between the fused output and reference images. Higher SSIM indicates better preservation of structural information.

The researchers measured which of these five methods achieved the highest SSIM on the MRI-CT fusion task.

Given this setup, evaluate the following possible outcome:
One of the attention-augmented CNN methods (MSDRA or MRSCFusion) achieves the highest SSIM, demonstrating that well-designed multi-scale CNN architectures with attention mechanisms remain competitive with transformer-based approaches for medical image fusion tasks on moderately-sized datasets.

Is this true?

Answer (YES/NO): NO